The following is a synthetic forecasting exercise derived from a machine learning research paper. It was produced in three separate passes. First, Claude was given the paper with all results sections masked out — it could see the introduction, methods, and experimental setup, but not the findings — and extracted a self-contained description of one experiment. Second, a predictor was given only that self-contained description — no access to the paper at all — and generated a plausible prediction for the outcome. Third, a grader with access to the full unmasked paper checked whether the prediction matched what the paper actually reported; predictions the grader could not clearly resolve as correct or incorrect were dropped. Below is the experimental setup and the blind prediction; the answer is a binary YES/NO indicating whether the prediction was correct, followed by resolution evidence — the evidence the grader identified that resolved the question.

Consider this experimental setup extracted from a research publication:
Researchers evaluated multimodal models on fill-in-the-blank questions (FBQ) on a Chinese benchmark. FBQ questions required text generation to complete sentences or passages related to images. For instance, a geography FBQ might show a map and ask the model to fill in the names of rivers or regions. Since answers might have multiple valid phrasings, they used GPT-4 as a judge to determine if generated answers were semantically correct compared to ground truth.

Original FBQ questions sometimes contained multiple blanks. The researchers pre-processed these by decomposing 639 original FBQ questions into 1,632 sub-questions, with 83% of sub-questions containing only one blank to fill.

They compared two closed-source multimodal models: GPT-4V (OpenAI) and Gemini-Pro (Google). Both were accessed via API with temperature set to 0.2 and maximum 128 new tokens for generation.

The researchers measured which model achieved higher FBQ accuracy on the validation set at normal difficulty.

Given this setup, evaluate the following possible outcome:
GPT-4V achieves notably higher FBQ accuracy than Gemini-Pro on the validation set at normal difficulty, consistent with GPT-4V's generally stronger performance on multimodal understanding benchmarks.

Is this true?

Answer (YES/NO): NO